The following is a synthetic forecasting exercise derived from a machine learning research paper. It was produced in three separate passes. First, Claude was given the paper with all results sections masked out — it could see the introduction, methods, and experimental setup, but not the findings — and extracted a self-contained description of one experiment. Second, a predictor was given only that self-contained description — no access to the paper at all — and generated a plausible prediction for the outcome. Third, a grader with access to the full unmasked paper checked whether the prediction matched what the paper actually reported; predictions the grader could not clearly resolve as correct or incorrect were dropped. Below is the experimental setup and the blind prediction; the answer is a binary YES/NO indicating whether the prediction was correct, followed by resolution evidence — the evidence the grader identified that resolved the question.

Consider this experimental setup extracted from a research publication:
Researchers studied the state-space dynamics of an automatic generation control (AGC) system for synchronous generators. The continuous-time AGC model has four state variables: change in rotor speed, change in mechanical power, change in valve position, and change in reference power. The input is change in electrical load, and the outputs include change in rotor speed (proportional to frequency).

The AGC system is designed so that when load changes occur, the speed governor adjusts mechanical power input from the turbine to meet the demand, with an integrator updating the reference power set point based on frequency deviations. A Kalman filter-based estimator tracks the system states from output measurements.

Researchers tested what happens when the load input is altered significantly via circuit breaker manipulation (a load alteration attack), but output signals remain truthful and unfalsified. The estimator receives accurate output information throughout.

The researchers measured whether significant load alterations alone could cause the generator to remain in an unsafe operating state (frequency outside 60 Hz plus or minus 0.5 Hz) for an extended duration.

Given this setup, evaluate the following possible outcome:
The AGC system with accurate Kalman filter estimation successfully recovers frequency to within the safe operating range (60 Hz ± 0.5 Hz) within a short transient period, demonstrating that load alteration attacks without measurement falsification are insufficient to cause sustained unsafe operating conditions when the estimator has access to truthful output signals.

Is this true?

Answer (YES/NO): YES